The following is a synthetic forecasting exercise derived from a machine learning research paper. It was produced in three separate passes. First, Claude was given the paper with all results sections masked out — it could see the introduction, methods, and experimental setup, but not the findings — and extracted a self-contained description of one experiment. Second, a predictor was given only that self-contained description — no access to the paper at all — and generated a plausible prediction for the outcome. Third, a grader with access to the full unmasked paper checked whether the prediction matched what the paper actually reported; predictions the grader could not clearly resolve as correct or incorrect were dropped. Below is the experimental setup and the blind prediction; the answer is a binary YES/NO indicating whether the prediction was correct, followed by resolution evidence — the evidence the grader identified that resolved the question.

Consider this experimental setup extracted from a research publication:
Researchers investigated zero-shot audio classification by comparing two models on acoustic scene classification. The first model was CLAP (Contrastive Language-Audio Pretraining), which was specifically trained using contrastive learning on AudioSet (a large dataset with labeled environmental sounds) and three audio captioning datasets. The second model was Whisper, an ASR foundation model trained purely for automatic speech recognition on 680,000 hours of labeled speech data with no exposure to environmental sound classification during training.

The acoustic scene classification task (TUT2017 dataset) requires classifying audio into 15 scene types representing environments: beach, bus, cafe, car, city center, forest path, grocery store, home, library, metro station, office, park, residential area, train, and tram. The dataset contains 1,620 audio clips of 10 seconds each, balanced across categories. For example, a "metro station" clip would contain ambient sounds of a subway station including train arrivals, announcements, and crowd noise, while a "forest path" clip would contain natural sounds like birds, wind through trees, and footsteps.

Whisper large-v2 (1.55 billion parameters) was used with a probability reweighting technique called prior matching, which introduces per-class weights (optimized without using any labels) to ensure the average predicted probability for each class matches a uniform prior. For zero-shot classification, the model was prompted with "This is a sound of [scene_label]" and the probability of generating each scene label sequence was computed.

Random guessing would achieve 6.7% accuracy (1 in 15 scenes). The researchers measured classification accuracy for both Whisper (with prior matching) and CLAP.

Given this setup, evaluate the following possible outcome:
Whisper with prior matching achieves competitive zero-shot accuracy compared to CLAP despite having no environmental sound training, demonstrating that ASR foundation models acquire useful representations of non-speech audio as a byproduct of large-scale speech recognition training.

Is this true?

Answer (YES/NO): YES